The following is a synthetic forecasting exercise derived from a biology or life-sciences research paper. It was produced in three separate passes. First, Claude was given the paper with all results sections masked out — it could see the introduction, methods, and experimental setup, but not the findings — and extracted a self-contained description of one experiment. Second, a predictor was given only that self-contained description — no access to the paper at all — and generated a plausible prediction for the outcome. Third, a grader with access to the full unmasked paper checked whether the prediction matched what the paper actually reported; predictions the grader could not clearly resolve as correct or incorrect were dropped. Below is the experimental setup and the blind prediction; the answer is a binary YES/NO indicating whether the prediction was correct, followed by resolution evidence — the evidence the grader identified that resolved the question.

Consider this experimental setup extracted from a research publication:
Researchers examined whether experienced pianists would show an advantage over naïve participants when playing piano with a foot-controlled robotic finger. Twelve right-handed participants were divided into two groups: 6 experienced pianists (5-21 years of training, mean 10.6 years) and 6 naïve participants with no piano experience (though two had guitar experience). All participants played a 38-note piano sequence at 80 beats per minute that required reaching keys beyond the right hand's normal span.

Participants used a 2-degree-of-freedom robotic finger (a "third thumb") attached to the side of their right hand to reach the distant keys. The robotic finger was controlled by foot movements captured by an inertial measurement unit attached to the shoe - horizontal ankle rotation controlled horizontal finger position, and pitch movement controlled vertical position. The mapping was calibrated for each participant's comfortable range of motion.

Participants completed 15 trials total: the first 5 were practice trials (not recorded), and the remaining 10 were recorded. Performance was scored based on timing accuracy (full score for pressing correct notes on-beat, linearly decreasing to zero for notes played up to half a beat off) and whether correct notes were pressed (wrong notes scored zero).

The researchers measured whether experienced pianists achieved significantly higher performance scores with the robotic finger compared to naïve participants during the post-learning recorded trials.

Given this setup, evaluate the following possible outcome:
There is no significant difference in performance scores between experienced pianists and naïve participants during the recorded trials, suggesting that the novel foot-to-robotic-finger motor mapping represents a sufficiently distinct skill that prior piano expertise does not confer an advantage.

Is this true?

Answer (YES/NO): YES